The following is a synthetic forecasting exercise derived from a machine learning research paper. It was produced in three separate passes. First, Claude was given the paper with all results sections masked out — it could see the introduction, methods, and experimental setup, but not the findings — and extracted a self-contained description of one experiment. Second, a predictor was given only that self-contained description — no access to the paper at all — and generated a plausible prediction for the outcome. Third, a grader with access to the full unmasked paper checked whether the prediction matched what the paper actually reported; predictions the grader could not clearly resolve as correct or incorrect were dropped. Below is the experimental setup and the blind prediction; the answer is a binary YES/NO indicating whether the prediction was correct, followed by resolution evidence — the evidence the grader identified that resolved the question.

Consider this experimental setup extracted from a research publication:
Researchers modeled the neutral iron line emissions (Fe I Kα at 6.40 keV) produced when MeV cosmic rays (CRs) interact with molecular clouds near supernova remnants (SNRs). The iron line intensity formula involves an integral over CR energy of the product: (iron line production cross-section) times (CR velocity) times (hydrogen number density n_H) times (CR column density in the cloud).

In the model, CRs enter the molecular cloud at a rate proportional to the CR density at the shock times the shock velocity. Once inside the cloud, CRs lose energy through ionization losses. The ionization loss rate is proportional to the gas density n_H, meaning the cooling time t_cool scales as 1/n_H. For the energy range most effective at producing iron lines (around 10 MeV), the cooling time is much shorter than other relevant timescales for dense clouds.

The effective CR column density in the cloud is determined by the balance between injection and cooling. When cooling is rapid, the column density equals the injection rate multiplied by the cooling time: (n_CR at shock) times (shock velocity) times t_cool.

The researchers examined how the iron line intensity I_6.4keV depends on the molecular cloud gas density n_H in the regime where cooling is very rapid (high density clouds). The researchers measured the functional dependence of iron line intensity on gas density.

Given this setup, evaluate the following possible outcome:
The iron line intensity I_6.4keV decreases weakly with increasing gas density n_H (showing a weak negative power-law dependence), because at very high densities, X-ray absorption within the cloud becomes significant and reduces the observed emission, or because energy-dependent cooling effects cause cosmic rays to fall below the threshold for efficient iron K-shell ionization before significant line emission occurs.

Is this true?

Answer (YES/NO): NO